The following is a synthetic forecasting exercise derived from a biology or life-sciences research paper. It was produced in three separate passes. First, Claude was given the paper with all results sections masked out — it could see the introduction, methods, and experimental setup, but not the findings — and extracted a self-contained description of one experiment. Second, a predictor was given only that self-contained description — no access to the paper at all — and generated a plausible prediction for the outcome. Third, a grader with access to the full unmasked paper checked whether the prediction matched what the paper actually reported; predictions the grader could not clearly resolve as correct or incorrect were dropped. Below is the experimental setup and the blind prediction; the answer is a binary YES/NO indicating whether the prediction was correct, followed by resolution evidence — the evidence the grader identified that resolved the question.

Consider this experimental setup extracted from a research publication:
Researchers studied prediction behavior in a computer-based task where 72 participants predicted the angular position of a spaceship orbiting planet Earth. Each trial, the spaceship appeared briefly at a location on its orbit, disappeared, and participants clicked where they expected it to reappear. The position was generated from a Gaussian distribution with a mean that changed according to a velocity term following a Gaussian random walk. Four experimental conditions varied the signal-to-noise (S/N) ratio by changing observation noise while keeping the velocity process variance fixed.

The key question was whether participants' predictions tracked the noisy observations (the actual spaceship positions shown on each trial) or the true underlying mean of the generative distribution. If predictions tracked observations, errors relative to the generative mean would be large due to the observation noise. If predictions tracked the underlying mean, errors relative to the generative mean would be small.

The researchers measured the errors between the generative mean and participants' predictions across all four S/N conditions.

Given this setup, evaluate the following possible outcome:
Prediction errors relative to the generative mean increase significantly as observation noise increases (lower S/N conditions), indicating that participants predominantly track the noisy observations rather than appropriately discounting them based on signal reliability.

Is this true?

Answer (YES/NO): NO